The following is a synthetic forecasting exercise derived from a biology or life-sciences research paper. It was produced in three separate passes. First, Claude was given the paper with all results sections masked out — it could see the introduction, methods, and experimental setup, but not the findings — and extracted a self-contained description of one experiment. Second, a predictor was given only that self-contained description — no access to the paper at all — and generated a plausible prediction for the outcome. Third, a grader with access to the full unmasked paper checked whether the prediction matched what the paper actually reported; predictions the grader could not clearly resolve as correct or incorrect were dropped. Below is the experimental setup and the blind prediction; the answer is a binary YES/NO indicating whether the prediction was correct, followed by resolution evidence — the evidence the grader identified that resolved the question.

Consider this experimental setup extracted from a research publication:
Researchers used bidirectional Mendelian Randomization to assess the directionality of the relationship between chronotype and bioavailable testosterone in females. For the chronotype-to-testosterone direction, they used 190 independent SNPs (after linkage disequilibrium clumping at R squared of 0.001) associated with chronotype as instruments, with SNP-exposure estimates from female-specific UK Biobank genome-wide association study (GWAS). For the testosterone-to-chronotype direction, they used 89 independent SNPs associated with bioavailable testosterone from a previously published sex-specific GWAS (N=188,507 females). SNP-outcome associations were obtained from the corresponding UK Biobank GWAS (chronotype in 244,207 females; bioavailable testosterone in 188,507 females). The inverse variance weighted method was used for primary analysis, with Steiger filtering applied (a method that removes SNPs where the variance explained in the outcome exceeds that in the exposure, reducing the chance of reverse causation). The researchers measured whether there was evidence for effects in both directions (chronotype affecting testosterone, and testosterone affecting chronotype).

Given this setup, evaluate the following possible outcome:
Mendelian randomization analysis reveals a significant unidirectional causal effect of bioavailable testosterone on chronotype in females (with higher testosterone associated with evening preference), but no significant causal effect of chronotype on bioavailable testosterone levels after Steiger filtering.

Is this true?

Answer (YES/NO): NO